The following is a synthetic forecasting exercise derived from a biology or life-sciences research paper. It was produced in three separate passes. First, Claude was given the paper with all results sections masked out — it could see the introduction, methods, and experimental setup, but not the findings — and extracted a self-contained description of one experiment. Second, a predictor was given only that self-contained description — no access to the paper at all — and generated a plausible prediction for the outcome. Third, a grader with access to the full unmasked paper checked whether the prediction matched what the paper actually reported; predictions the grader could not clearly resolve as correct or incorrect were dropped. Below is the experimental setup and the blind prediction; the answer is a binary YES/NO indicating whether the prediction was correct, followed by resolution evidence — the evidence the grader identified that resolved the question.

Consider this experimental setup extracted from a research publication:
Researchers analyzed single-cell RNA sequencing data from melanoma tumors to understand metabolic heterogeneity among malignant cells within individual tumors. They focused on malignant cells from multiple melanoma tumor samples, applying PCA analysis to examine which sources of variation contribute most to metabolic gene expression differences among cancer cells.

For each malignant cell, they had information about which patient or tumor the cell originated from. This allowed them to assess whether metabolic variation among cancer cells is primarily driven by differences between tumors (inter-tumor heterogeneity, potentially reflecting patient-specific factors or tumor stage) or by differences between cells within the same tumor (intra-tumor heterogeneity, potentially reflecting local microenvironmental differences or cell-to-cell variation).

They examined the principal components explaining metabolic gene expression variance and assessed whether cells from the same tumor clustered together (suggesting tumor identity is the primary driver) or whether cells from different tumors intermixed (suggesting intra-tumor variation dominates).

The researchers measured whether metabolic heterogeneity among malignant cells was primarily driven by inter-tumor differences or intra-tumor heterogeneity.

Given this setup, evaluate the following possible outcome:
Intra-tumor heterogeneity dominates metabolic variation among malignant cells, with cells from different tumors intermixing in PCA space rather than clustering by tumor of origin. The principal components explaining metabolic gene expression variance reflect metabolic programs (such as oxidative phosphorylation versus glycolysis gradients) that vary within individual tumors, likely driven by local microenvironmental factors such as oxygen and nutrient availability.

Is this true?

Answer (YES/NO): NO